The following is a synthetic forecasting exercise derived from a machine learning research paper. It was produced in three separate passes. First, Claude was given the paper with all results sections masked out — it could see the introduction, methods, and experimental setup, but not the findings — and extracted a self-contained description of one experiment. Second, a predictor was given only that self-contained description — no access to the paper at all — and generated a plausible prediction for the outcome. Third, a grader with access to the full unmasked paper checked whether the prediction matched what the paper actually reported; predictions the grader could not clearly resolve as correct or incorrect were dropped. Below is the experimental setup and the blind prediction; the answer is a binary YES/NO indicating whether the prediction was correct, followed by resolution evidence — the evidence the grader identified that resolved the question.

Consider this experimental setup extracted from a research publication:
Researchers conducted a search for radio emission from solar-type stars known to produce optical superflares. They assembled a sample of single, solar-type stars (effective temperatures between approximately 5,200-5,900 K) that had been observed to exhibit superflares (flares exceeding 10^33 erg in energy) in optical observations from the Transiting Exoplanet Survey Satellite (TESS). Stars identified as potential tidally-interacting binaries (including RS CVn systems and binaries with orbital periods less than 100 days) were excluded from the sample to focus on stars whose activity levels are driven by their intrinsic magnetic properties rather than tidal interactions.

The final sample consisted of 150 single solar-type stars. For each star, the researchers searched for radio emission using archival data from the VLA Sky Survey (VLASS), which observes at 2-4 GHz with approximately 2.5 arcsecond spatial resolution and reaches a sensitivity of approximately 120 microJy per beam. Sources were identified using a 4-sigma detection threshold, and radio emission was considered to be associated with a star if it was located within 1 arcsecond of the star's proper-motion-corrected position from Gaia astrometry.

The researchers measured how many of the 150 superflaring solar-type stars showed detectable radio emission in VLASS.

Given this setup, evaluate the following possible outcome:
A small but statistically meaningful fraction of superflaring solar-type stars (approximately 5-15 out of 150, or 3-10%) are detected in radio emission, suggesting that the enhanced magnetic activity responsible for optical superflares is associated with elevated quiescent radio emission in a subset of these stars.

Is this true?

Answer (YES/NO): YES